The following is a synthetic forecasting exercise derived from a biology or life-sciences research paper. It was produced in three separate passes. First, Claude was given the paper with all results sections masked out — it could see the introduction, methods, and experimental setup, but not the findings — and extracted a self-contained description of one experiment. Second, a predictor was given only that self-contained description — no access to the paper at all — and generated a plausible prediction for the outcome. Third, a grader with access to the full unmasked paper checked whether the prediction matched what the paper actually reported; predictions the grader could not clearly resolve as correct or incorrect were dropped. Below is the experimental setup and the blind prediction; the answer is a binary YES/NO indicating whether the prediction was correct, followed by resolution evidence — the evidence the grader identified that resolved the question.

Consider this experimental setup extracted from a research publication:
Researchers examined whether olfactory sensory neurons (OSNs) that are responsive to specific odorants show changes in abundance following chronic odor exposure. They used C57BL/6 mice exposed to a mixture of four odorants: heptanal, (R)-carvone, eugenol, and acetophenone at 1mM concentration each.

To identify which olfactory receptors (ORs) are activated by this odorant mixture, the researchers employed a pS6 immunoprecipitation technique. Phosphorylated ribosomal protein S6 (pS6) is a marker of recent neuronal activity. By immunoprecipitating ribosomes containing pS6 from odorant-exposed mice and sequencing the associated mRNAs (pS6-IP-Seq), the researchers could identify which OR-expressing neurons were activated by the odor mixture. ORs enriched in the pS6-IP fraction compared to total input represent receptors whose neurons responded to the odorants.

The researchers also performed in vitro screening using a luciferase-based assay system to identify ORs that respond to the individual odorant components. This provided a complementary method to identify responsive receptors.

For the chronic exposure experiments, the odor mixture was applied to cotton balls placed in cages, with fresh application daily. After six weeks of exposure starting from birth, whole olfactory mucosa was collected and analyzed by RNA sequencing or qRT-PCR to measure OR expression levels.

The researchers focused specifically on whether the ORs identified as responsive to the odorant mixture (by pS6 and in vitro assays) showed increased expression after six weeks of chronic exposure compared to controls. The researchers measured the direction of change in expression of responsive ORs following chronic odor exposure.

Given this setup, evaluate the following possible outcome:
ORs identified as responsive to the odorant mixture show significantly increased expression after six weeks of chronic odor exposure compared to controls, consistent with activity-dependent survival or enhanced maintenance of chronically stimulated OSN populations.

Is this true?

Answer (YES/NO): NO